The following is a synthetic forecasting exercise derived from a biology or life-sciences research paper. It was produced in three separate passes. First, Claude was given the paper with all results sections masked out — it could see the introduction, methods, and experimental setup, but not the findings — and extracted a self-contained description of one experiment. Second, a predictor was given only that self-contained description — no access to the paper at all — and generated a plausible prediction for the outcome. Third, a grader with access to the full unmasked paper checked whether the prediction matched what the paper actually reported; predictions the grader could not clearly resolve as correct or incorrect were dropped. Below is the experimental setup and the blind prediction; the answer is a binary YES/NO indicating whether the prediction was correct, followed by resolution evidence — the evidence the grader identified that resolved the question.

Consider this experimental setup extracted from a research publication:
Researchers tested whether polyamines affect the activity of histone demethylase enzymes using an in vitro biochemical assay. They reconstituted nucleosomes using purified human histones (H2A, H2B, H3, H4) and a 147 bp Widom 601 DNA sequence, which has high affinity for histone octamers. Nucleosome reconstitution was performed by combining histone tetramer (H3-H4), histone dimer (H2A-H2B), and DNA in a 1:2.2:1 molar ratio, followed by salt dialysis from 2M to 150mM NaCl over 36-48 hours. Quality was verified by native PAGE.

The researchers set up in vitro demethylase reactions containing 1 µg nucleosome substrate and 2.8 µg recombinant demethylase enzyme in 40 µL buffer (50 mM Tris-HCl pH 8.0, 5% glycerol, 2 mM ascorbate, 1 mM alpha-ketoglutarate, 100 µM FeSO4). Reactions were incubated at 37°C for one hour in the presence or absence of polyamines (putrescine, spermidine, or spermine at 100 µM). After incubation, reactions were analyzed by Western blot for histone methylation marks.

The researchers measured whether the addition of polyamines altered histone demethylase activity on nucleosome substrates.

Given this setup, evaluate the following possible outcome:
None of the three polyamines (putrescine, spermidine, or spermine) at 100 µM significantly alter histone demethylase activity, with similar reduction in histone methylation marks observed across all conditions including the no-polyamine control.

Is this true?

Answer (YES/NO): NO